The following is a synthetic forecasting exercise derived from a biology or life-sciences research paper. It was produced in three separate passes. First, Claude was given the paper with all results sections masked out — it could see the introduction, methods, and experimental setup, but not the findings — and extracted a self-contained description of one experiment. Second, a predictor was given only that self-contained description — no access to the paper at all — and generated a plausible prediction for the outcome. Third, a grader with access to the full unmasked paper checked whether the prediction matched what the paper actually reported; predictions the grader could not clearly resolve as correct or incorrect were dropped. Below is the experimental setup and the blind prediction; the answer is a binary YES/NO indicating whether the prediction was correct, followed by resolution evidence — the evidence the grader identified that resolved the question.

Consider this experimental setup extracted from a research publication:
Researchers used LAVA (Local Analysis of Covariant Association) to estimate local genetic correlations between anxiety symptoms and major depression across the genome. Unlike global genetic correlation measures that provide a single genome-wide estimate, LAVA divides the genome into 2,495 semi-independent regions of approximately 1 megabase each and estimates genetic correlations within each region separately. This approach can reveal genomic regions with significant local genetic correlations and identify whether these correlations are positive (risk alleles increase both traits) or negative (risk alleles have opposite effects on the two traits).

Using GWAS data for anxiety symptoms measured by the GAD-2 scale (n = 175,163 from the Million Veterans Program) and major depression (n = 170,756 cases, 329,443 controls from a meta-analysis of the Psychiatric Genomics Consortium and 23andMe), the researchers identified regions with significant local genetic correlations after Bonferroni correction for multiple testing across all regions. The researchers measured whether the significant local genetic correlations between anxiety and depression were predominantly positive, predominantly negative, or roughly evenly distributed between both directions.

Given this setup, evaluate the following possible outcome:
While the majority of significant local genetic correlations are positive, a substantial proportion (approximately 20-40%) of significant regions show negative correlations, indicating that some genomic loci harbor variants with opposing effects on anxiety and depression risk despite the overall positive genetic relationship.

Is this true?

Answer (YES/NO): NO